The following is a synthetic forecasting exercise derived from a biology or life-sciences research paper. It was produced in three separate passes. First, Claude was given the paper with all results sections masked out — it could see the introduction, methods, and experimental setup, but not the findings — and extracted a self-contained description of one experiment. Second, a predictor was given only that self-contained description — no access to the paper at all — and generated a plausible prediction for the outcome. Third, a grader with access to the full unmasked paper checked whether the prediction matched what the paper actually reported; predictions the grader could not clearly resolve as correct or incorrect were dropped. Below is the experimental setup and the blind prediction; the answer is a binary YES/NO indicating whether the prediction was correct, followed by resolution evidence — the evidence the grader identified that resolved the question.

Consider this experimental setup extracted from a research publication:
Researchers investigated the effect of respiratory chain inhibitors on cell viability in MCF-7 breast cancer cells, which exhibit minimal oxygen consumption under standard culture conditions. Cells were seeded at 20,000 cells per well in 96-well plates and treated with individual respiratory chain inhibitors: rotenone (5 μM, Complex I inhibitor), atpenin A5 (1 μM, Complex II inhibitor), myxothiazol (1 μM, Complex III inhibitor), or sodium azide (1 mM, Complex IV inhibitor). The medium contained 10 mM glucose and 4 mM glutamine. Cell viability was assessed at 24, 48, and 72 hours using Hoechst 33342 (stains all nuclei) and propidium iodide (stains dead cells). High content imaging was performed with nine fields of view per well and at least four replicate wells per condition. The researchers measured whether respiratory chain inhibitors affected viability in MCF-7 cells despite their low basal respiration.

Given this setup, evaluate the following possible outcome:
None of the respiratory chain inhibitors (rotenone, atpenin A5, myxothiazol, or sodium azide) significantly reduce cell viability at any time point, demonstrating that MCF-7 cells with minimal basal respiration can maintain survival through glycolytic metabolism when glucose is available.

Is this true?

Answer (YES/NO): NO